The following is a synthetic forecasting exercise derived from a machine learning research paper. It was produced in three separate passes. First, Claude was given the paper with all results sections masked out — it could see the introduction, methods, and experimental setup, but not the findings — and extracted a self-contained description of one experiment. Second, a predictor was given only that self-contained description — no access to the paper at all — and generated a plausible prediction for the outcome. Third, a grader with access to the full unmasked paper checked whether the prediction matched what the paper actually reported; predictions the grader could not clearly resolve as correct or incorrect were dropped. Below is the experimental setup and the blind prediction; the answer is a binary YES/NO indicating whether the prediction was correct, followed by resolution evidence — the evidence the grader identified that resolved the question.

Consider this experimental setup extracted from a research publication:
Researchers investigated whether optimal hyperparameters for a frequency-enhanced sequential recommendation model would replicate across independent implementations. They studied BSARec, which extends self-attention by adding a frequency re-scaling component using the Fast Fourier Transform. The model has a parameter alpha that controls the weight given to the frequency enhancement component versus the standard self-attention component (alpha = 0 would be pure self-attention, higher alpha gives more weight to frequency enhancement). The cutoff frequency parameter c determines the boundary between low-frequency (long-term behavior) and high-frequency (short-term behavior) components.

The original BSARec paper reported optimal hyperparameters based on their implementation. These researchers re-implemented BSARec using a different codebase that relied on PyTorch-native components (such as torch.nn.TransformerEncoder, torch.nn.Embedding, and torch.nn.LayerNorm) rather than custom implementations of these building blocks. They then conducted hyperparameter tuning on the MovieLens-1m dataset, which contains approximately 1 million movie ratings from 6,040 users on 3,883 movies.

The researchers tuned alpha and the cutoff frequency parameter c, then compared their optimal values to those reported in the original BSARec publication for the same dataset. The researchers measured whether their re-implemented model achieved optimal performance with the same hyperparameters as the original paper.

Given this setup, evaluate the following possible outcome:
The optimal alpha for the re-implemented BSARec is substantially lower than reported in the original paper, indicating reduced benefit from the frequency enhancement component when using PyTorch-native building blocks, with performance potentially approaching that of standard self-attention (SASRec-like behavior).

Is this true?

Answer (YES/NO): NO